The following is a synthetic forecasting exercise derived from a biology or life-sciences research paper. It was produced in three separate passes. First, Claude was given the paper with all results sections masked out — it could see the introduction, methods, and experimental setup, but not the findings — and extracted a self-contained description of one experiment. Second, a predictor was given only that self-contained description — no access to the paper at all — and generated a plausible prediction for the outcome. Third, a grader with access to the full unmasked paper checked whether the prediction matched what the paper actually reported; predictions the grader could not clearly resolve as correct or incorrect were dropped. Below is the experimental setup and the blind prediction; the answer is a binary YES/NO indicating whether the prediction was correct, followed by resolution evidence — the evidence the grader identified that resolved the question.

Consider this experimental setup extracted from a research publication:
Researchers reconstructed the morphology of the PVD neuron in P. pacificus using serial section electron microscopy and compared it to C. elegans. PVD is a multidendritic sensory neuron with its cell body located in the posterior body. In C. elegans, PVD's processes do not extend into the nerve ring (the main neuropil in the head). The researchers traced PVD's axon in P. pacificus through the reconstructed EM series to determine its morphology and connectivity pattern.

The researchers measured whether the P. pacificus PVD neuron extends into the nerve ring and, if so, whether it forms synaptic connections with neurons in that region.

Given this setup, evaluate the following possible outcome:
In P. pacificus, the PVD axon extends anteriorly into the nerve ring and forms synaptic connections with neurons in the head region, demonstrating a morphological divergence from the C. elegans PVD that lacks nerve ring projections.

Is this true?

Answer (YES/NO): YES